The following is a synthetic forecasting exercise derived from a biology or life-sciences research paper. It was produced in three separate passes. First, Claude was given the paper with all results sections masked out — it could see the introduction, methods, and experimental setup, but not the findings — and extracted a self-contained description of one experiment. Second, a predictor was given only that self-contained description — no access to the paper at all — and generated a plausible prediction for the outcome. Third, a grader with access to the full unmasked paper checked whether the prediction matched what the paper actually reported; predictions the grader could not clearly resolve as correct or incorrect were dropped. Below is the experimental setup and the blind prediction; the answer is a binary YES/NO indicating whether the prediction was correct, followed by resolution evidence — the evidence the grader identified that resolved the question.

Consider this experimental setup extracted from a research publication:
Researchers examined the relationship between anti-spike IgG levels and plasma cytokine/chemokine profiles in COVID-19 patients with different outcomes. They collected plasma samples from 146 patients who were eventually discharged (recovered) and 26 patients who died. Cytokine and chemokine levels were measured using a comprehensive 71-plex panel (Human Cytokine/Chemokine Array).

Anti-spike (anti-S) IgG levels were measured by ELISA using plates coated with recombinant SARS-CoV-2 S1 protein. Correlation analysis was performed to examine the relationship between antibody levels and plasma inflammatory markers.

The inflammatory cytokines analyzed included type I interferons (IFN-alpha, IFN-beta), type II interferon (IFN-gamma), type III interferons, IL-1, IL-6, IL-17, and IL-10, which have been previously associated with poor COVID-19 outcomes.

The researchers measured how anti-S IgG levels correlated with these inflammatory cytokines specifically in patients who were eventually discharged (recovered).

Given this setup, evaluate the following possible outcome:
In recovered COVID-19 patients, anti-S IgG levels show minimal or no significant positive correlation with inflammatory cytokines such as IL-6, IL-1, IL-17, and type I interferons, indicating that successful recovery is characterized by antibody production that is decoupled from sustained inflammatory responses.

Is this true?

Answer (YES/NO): NO